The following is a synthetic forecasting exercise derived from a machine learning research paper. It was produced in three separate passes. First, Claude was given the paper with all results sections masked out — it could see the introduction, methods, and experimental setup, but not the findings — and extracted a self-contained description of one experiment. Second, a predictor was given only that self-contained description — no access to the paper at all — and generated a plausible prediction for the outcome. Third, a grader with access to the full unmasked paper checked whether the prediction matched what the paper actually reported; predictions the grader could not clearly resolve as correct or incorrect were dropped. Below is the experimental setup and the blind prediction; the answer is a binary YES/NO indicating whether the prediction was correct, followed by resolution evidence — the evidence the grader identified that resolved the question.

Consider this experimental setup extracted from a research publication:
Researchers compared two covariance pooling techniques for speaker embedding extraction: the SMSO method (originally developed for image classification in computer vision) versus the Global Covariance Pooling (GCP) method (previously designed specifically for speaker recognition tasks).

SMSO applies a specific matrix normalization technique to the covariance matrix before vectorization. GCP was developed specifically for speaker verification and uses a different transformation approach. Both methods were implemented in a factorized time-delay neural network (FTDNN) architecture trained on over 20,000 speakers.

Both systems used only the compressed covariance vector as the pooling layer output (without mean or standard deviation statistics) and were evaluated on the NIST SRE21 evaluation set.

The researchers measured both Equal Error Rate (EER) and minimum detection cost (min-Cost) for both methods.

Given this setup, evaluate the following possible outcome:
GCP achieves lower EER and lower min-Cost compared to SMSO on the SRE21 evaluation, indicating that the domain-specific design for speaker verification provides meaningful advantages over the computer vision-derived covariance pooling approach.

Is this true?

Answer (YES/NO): YES